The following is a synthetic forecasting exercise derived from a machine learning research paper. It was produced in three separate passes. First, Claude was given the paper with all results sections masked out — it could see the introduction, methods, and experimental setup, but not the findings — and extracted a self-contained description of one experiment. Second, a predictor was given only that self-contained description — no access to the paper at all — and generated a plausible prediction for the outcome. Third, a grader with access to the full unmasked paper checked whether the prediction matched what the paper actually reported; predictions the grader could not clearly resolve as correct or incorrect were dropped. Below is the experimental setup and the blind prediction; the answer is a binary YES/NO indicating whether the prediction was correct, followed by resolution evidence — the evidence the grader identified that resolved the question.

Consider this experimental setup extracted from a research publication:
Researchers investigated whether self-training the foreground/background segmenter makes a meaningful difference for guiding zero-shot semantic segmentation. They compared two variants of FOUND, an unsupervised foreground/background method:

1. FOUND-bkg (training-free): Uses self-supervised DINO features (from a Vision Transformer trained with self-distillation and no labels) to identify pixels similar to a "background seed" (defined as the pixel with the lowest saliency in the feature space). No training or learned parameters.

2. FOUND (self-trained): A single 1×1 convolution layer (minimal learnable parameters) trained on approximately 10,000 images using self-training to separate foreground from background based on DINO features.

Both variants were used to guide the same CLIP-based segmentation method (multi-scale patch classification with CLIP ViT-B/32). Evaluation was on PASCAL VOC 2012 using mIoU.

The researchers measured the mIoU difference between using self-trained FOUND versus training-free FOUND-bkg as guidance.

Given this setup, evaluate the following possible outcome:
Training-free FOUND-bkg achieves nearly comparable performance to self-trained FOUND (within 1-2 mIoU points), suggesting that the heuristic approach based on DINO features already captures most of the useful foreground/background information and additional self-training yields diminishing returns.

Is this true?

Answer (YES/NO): NO